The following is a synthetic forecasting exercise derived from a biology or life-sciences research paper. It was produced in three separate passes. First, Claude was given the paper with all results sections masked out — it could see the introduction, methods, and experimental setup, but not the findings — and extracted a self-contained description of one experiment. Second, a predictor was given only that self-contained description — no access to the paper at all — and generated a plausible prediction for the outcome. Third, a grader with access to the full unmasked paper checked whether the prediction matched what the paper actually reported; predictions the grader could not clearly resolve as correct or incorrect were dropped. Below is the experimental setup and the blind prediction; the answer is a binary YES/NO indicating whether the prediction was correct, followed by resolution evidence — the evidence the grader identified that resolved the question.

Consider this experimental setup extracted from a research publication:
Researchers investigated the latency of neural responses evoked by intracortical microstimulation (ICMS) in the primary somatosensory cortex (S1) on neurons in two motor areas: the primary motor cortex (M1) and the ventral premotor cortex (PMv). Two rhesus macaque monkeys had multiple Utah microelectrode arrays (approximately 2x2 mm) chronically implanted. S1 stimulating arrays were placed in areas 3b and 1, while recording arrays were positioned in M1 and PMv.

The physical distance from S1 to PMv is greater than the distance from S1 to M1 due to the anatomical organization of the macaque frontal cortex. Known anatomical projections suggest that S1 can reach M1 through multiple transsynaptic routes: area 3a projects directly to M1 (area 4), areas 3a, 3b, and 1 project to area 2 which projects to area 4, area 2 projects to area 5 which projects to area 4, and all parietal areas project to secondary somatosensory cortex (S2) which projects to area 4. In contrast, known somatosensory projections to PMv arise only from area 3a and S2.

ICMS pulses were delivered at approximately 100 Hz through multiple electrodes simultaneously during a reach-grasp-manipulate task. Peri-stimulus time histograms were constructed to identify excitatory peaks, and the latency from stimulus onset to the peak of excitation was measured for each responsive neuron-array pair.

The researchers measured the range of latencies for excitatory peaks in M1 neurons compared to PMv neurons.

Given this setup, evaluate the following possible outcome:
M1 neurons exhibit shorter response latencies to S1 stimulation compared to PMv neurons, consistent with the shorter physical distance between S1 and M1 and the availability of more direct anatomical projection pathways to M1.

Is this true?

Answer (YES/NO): NO